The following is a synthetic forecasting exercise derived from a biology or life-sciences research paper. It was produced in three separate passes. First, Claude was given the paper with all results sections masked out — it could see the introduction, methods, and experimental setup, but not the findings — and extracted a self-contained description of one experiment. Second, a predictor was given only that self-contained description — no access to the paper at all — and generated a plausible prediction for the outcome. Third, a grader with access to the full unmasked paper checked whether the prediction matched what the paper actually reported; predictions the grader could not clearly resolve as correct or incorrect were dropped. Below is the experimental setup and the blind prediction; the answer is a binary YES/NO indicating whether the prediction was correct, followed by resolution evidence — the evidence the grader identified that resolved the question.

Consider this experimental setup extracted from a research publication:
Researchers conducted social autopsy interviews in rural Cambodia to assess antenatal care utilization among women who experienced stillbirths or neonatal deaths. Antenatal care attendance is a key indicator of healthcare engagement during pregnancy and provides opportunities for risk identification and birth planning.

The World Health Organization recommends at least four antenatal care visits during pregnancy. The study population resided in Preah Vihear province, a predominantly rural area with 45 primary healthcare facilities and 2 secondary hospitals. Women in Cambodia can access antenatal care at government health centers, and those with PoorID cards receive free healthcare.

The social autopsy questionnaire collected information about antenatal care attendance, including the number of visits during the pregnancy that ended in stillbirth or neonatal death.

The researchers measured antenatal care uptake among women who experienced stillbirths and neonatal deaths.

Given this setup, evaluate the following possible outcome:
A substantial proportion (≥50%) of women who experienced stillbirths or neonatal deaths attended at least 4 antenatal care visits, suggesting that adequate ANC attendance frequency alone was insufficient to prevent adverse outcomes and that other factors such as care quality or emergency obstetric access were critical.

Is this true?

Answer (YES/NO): NO